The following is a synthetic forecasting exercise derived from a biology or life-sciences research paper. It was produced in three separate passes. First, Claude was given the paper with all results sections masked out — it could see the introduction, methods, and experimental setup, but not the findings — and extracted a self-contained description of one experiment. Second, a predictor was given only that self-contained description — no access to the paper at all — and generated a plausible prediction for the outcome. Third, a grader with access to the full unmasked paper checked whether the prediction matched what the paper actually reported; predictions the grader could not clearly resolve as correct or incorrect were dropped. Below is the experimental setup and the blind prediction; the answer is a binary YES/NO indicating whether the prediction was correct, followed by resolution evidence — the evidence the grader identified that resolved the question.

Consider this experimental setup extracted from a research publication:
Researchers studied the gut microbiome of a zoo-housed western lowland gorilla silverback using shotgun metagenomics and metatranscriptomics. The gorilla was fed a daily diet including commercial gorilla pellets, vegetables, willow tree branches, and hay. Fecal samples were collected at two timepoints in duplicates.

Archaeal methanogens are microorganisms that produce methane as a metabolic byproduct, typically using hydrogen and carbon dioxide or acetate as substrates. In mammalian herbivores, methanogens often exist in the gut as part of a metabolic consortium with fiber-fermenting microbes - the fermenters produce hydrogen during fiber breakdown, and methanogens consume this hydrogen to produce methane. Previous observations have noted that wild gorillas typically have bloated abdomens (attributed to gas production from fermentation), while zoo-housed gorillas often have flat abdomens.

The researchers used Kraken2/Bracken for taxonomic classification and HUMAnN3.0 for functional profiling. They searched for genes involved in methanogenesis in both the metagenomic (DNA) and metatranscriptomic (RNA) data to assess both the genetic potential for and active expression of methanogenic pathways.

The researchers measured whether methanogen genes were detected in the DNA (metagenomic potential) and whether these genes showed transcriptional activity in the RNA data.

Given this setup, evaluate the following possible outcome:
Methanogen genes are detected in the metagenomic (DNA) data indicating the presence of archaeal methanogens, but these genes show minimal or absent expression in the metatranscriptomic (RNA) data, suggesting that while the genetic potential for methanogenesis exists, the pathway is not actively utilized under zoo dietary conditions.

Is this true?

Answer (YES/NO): NO